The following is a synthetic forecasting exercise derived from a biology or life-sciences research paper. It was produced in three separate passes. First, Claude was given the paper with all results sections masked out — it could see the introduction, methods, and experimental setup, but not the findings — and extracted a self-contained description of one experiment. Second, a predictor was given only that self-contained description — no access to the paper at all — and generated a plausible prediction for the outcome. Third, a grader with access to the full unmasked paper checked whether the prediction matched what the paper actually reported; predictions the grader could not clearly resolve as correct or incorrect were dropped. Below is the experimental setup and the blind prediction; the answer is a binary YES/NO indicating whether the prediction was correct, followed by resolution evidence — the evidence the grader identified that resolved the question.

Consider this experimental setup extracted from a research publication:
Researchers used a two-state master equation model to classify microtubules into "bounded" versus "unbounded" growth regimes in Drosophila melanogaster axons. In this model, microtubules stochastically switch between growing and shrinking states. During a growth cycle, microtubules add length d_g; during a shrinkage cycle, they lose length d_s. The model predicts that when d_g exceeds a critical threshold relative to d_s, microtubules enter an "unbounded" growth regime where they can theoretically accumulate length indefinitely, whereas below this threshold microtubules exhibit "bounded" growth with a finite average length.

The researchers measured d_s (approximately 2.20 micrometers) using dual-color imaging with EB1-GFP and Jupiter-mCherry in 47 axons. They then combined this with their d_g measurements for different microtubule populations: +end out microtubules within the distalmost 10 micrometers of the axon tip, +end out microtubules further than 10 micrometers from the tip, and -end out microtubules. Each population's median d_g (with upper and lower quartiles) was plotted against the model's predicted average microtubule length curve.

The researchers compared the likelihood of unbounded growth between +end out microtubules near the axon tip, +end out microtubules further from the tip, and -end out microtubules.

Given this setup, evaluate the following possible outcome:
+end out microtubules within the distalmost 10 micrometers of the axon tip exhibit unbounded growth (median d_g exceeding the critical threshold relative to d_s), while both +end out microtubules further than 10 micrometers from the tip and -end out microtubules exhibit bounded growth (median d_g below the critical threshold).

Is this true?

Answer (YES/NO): YES